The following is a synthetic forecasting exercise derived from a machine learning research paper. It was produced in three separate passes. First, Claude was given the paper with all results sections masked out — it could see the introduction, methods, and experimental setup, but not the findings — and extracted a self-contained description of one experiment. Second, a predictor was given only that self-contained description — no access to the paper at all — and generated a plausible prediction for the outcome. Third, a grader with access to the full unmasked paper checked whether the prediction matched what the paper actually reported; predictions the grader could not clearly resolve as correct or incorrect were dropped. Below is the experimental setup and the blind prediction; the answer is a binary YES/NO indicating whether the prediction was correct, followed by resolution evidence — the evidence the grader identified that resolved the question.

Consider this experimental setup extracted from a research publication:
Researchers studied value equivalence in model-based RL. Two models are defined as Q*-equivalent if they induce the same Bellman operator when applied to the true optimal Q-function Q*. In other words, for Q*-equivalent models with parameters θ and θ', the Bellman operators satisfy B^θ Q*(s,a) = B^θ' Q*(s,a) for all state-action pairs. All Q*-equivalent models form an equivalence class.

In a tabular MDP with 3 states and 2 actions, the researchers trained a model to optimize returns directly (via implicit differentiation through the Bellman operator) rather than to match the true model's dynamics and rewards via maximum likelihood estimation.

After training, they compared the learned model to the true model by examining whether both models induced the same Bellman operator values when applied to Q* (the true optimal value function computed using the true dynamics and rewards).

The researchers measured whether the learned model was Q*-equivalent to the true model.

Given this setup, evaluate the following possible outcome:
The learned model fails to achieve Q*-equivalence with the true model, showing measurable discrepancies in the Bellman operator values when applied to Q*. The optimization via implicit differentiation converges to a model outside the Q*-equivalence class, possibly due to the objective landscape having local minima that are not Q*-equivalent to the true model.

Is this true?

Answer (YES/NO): NO